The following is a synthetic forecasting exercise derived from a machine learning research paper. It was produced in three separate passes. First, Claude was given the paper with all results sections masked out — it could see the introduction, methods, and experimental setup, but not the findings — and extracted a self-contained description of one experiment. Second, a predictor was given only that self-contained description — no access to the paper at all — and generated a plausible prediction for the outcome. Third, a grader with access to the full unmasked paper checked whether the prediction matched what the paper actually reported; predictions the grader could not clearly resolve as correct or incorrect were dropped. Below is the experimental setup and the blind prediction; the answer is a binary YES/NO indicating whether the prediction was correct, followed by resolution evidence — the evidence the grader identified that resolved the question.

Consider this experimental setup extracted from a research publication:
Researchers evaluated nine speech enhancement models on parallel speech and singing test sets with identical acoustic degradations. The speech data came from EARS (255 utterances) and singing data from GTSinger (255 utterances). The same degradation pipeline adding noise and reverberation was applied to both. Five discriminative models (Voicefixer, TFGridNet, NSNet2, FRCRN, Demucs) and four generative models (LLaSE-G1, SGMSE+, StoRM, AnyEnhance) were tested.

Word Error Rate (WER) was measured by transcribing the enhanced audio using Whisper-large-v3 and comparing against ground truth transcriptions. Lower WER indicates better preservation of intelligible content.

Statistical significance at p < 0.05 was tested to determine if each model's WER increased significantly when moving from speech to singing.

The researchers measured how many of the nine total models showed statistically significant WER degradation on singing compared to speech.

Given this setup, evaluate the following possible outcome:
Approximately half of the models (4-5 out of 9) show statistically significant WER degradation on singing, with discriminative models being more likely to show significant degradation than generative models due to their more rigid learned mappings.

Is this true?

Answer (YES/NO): NO